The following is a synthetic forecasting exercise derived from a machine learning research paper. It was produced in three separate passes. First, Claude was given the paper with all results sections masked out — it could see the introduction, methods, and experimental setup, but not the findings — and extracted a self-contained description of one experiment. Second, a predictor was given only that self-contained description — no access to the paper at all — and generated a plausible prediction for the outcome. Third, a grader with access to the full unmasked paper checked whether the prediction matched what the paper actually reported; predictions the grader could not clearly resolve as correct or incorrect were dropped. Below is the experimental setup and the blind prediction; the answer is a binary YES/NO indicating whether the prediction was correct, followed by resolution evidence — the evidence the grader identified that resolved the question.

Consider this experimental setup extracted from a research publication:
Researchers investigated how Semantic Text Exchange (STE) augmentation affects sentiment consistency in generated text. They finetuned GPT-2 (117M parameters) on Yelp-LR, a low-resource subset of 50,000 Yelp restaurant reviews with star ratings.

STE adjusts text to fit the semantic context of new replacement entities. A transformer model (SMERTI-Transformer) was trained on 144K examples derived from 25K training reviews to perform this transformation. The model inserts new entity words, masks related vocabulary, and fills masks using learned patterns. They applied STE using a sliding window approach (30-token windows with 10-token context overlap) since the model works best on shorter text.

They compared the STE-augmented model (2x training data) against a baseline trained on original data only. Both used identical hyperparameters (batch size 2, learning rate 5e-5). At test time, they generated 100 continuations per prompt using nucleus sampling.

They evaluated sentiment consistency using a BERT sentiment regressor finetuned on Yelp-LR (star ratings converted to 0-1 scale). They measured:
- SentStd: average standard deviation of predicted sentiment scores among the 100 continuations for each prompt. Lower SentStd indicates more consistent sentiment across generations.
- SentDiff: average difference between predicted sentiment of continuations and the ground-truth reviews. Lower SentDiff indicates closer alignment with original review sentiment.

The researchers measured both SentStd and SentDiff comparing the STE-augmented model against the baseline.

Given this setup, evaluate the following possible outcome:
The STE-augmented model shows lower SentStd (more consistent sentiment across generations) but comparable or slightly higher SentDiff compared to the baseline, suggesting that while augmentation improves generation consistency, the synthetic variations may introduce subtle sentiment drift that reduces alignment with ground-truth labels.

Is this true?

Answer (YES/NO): NO